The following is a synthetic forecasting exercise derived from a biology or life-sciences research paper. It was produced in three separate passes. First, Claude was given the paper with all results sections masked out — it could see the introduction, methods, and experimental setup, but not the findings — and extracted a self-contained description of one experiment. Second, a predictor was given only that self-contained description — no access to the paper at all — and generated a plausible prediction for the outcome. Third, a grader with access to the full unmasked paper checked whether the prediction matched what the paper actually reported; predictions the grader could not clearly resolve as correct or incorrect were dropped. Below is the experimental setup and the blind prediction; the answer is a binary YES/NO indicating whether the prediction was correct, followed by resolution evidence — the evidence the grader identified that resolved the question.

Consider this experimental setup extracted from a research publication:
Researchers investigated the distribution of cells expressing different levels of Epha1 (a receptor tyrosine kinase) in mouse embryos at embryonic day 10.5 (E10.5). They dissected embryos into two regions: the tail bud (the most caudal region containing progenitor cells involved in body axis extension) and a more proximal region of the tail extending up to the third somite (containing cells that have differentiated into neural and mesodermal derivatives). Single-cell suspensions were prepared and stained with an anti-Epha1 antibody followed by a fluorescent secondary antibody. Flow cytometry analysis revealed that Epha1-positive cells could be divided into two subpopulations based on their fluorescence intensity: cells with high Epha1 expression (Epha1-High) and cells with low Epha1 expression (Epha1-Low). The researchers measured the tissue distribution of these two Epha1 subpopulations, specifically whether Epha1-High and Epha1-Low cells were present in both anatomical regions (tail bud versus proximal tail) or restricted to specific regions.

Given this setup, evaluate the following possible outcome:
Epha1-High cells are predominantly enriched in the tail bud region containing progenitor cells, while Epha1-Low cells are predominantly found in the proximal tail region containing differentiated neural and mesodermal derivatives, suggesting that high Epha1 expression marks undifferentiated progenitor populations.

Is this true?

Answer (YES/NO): NO